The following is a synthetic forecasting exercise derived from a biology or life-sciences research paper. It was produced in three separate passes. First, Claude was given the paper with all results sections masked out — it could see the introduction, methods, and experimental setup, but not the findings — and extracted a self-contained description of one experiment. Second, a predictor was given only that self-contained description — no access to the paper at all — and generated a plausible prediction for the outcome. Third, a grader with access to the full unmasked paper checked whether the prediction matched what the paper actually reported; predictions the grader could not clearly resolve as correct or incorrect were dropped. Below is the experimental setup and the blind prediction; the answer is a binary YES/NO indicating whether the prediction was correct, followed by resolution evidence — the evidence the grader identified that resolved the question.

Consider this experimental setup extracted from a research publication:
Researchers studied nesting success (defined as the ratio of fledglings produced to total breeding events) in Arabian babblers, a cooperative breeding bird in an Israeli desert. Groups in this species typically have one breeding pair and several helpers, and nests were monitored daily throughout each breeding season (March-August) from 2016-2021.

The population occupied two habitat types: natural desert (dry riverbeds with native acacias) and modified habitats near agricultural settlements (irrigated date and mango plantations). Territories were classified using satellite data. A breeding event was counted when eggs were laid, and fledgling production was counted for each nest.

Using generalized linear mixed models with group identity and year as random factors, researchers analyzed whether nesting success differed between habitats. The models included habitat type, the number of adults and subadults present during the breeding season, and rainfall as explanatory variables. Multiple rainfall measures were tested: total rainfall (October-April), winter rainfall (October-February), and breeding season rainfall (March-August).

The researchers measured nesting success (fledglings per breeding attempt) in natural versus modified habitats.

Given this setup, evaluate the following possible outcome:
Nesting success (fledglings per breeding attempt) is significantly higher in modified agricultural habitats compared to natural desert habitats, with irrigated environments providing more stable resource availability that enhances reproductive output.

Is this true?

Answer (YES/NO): NO